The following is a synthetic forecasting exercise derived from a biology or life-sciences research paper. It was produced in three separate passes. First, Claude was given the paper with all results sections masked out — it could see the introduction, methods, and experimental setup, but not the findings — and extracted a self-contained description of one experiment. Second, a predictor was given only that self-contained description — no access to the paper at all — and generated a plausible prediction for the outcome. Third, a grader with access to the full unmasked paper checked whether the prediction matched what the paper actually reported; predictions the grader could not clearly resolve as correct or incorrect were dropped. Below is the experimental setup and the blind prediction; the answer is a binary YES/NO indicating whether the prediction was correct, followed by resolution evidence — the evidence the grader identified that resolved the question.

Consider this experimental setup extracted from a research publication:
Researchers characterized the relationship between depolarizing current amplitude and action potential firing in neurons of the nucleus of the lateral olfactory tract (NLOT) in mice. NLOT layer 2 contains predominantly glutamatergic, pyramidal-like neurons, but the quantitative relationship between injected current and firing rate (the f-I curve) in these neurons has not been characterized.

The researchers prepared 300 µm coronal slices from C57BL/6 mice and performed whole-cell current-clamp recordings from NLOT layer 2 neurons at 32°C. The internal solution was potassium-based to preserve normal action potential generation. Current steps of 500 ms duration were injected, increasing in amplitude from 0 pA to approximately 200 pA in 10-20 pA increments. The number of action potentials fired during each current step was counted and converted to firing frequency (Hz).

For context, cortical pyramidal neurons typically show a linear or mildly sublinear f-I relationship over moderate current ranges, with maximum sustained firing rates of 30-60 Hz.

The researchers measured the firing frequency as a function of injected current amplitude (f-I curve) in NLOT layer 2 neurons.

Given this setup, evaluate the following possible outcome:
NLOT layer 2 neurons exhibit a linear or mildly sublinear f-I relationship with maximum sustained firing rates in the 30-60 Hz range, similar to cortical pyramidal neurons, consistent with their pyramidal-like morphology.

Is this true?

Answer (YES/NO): NO